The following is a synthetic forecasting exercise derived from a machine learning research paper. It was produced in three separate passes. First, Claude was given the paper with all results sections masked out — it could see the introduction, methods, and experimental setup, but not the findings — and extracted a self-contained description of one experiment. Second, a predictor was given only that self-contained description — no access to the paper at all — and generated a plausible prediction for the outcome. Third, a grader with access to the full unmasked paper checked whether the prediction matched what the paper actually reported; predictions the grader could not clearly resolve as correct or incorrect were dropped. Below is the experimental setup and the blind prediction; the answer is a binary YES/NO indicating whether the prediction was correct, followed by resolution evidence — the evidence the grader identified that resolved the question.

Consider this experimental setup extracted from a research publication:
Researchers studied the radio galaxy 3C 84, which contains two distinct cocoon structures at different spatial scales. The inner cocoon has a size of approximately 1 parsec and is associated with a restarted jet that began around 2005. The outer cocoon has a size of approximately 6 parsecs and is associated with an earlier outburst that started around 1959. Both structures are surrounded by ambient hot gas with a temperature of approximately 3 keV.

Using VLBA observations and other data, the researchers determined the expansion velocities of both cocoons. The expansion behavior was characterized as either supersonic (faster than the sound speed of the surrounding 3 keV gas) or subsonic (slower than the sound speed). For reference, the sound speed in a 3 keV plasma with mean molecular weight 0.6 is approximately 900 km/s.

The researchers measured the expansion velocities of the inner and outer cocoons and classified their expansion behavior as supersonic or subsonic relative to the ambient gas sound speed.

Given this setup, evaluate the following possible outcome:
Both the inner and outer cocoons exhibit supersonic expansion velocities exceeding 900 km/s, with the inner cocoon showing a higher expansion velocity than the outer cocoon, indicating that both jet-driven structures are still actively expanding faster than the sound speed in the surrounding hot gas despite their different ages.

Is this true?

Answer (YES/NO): NO